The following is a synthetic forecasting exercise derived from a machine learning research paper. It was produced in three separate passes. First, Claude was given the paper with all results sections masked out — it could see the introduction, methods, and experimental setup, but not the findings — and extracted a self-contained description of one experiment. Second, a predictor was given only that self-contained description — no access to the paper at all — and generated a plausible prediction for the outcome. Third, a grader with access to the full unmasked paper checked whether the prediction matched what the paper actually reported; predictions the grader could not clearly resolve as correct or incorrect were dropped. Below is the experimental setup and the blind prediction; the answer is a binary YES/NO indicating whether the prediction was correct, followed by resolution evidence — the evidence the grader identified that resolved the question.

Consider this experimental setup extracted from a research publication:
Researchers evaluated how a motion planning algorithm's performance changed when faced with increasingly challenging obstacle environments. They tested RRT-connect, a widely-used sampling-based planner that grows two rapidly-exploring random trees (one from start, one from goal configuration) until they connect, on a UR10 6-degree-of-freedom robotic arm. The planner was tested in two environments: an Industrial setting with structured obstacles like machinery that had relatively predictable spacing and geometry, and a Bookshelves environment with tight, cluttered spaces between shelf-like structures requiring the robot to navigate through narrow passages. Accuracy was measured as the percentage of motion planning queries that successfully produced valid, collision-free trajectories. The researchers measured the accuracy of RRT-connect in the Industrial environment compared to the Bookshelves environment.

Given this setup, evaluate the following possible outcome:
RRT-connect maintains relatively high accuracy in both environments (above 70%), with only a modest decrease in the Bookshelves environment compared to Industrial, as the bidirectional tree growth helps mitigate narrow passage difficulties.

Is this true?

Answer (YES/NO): YES